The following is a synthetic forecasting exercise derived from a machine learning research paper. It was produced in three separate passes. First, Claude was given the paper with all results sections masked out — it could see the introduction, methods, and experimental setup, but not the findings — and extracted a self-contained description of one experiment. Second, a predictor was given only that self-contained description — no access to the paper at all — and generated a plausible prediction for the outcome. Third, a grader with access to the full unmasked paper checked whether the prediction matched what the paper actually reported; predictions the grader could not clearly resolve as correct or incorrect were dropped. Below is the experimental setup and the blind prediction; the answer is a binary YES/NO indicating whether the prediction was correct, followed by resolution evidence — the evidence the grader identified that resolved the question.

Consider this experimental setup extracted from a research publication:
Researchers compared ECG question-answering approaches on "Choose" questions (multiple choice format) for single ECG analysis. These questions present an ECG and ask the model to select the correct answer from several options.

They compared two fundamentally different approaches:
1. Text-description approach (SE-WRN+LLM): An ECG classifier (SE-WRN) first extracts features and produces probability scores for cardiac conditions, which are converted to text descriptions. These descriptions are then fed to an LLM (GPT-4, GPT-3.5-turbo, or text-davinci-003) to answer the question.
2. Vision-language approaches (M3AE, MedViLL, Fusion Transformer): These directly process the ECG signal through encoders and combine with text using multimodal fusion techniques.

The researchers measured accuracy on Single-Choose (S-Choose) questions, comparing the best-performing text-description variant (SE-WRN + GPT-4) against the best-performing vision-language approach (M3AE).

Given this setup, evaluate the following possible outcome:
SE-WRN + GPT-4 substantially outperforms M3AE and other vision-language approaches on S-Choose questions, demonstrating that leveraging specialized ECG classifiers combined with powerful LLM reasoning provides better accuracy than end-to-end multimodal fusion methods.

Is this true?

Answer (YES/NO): NO